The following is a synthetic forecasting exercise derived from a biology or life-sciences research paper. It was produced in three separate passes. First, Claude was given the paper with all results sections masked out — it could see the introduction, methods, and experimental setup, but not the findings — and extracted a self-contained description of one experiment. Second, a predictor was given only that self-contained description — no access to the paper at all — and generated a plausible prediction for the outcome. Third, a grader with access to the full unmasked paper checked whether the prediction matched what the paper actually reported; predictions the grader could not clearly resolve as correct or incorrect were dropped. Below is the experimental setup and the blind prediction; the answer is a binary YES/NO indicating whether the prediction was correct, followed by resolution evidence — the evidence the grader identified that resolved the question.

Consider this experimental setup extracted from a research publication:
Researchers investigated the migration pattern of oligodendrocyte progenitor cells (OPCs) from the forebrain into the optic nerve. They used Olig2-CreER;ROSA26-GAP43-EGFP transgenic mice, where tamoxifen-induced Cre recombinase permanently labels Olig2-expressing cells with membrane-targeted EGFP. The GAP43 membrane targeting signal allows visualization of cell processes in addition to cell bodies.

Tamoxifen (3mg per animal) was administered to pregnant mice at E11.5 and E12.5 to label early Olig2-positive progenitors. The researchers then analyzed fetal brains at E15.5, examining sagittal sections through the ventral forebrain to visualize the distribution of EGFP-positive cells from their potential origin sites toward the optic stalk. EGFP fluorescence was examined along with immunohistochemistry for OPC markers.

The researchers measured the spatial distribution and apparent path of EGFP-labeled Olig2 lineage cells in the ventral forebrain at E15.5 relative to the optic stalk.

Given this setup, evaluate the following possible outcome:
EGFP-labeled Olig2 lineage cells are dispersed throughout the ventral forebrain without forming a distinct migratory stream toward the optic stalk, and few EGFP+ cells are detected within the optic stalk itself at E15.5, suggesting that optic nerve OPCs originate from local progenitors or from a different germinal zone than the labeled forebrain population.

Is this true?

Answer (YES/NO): NO